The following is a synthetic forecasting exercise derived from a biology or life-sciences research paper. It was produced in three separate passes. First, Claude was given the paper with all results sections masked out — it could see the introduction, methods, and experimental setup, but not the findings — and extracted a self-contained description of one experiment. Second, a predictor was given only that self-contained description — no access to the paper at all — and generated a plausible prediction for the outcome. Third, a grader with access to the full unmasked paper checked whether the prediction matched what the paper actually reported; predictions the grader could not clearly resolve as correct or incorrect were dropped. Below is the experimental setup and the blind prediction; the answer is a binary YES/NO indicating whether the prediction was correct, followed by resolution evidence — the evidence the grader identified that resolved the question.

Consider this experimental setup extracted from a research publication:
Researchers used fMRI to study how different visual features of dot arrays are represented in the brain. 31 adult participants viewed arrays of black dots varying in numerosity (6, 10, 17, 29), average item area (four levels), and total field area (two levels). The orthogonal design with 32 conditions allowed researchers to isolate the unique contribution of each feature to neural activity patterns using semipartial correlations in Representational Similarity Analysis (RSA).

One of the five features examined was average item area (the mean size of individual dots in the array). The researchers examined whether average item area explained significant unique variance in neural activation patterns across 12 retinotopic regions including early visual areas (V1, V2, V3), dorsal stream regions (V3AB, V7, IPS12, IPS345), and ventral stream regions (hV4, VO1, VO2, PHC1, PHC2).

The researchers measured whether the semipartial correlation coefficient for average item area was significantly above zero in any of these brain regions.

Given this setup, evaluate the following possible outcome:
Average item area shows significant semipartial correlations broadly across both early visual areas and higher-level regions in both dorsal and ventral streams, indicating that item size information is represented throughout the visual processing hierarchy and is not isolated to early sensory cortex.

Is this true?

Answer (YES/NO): NO